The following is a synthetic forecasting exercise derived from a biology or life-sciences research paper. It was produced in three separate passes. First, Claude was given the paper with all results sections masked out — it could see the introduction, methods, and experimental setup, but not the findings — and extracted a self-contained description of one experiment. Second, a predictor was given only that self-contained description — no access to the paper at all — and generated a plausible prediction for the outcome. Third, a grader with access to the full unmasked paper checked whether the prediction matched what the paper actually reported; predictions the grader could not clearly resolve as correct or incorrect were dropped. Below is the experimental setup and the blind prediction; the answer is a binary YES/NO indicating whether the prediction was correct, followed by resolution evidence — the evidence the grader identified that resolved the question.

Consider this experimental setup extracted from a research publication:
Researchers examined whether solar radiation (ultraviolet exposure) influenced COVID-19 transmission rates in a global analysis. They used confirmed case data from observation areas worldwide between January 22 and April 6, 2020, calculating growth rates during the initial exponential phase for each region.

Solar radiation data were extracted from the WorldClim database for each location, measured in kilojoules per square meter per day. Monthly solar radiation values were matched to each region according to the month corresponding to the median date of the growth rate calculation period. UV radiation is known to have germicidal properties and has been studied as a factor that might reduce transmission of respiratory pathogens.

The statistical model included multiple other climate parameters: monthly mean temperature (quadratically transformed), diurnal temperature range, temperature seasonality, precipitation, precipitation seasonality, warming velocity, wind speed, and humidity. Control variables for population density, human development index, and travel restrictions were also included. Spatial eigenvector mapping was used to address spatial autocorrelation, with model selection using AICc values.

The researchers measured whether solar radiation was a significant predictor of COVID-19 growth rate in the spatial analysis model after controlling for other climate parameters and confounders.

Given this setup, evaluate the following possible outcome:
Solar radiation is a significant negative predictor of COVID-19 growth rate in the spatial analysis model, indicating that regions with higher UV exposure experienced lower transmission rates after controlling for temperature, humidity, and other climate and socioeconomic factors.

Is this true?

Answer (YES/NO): NO